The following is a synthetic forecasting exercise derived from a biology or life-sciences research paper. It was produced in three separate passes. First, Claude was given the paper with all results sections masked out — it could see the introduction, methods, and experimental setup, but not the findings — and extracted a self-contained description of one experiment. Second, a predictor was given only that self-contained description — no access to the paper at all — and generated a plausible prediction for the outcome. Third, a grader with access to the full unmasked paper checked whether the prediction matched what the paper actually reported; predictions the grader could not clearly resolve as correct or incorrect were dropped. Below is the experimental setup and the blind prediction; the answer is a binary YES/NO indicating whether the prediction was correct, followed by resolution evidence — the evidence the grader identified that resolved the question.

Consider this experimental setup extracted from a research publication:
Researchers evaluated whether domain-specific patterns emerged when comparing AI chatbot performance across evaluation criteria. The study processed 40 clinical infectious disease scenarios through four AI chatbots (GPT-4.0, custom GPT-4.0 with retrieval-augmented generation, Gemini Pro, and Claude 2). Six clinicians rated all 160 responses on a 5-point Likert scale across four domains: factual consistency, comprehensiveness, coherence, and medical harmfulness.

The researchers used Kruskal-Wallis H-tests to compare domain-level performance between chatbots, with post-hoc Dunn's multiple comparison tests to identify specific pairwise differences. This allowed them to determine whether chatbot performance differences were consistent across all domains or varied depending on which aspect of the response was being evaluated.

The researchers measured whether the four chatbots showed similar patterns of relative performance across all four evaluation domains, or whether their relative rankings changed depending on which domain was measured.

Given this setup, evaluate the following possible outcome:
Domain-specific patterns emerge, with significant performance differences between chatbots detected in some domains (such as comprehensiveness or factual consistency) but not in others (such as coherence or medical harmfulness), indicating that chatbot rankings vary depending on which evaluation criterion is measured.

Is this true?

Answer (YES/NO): NO